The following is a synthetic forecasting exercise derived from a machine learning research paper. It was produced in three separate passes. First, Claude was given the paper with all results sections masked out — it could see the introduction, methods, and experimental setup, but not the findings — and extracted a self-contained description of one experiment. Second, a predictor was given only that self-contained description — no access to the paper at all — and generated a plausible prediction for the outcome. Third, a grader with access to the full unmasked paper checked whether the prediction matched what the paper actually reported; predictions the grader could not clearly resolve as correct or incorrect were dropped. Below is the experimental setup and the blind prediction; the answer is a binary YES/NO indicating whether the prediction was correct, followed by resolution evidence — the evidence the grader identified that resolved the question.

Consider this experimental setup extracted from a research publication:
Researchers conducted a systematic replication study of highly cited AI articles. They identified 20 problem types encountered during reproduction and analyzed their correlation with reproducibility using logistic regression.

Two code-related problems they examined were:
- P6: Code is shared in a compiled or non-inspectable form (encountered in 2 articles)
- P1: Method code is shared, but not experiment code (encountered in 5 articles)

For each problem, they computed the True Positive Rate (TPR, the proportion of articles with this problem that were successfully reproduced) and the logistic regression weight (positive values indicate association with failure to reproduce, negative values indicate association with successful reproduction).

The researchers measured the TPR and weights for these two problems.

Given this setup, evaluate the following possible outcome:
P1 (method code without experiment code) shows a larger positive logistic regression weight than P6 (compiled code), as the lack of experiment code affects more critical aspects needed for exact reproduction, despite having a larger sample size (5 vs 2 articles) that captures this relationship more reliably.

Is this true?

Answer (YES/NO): NO